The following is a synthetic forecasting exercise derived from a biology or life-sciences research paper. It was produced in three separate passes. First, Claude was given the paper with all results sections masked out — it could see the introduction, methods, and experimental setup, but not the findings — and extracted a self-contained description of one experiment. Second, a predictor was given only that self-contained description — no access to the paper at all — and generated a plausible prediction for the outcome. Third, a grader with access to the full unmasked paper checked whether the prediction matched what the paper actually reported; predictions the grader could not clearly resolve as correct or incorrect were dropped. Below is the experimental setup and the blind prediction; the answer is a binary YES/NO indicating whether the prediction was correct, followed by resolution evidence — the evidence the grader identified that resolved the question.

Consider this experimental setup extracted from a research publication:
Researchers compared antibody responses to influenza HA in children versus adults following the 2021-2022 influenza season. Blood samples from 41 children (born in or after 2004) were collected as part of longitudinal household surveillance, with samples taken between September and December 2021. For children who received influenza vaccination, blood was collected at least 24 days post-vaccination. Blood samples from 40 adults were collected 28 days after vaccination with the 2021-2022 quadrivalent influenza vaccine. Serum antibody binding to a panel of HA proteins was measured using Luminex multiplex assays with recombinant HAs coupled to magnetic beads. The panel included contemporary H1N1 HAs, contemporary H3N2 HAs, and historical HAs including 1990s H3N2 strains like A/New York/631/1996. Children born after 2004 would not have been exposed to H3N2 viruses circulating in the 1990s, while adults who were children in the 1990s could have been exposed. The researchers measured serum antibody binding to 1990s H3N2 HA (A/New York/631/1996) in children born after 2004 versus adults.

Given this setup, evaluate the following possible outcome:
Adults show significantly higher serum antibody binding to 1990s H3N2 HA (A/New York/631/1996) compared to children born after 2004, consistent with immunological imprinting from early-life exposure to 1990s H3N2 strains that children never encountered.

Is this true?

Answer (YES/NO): YES